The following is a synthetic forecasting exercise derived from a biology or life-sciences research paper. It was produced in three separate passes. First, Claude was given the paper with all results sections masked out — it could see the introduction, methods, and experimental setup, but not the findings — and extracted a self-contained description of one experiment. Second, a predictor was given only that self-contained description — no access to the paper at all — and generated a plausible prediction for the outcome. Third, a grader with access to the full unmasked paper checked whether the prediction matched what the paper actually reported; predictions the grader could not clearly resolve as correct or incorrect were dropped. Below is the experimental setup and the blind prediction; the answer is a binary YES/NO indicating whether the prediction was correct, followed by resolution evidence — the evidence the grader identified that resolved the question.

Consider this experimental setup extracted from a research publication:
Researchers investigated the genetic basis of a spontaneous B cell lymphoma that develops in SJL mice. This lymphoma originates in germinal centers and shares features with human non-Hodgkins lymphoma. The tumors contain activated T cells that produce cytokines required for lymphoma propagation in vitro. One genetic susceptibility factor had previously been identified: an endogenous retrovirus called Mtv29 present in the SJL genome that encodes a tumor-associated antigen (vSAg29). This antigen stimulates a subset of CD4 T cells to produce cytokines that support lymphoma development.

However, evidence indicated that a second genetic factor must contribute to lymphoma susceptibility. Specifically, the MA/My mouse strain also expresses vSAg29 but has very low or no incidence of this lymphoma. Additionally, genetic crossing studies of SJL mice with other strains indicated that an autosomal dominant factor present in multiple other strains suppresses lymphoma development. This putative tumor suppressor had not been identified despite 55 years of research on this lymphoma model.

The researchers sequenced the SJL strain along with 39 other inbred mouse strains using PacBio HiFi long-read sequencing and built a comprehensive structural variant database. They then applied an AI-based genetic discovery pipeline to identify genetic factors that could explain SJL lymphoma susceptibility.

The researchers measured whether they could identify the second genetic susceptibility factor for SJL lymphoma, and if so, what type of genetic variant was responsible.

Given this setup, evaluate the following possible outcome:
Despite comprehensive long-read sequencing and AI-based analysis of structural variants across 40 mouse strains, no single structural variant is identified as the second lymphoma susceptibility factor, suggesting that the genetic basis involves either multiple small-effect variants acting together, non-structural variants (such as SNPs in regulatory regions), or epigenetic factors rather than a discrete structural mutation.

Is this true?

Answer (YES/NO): NO